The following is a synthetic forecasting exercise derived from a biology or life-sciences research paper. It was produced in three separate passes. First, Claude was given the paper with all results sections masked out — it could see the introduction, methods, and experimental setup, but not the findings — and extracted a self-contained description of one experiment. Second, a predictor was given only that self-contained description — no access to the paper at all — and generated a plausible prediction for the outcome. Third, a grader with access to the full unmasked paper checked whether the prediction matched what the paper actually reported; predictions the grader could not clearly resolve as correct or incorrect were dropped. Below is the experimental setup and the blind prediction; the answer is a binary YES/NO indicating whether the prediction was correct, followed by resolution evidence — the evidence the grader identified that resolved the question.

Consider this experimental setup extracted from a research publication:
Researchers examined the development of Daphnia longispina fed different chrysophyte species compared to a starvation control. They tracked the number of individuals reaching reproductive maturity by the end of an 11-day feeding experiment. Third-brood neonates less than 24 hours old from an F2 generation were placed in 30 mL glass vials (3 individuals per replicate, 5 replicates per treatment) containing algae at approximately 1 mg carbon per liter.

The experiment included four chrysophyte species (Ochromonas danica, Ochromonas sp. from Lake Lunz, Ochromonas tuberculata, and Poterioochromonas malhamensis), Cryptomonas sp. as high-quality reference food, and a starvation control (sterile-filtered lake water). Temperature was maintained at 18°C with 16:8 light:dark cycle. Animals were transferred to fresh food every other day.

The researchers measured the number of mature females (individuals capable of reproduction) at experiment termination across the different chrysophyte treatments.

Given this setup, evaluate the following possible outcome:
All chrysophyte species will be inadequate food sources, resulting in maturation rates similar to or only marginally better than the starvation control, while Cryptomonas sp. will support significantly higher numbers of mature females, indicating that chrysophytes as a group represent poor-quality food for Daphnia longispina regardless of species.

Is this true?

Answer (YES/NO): NO